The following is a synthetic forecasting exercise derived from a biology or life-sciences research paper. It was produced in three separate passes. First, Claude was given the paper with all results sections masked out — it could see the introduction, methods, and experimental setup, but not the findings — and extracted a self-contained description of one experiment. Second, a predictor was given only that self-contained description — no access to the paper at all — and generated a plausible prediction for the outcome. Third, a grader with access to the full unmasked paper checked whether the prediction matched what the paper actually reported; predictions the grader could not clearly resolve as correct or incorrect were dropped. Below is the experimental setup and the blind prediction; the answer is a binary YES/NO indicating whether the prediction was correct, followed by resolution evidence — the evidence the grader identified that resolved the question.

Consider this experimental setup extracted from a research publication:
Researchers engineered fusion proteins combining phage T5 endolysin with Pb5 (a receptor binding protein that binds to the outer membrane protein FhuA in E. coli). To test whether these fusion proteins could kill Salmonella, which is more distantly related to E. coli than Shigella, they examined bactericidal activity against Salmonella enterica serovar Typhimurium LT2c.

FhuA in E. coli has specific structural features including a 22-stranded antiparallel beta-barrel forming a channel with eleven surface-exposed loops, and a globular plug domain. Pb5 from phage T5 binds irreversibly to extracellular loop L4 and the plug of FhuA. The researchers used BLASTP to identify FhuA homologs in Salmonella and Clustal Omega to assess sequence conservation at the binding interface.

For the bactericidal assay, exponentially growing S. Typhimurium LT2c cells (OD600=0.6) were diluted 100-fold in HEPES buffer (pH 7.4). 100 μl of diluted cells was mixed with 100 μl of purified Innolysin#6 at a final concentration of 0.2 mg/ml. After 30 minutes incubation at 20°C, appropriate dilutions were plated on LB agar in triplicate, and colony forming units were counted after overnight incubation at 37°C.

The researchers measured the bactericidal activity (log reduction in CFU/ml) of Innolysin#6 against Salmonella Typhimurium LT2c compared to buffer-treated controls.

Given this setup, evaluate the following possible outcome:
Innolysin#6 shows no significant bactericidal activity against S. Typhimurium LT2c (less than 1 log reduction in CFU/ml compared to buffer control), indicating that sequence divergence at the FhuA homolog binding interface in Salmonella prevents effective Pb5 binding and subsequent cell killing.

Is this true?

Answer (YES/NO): YES